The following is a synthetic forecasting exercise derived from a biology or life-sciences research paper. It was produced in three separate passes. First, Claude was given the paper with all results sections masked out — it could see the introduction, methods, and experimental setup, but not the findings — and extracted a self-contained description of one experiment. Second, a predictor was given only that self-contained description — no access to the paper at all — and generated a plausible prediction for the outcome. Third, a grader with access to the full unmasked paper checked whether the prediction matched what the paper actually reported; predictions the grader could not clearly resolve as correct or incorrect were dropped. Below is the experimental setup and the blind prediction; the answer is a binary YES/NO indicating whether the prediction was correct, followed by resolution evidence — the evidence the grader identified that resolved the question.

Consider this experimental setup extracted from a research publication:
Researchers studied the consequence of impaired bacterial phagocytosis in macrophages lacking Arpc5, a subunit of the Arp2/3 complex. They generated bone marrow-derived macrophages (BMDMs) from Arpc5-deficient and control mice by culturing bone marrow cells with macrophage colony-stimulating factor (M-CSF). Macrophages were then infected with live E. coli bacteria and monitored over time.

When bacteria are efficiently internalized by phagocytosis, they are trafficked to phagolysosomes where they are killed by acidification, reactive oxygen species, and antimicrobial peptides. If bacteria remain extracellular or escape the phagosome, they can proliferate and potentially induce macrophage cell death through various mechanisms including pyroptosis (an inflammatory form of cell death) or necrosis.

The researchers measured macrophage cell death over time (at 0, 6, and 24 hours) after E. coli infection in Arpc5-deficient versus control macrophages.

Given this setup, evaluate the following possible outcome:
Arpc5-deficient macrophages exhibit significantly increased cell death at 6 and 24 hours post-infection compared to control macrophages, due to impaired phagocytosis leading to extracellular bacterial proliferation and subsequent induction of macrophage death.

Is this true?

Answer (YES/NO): YES